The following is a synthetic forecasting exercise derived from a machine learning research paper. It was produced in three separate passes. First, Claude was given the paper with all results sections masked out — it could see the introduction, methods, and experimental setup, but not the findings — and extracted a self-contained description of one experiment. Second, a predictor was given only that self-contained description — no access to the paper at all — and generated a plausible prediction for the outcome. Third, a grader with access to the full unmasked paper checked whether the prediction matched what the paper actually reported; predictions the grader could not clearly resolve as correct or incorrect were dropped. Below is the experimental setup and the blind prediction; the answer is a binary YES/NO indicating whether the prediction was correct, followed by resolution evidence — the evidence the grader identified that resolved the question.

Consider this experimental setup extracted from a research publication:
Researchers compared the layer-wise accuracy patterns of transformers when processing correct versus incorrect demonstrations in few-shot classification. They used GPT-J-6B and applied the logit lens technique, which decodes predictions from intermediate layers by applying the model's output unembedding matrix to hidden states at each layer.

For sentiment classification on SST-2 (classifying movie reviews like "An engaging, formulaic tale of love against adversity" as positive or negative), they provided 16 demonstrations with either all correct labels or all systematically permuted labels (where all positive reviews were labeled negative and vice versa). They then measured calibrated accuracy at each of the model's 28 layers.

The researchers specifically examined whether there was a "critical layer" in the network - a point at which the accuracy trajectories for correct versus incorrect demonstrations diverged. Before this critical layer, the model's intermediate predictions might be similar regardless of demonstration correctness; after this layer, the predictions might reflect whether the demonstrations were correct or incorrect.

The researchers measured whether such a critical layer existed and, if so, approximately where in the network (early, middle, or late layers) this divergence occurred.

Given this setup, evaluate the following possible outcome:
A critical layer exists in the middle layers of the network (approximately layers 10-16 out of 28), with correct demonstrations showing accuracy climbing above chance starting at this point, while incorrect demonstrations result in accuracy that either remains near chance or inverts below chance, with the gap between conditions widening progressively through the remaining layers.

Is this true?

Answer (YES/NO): YES